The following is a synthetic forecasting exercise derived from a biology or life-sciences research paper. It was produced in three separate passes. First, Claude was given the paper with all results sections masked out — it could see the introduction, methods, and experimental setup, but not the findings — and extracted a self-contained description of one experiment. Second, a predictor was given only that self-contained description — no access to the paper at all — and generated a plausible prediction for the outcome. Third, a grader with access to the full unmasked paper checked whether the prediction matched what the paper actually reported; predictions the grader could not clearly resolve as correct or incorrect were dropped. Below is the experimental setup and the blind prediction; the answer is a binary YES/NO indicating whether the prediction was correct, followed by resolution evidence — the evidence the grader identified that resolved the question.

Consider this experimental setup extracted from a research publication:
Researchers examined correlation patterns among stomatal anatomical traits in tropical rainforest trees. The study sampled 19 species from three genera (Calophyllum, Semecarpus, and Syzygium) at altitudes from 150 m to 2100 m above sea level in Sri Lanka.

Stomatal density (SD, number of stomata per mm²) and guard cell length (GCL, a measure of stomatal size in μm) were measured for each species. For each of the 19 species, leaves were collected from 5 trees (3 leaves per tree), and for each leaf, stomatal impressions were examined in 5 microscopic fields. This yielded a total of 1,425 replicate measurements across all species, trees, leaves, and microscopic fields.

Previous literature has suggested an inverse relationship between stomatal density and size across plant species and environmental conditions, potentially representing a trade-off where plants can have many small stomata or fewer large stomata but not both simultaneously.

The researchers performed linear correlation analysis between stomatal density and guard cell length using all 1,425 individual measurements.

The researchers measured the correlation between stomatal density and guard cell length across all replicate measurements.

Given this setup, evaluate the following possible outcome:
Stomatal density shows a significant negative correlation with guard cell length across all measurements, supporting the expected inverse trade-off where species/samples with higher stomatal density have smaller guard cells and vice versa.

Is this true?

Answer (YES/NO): YES